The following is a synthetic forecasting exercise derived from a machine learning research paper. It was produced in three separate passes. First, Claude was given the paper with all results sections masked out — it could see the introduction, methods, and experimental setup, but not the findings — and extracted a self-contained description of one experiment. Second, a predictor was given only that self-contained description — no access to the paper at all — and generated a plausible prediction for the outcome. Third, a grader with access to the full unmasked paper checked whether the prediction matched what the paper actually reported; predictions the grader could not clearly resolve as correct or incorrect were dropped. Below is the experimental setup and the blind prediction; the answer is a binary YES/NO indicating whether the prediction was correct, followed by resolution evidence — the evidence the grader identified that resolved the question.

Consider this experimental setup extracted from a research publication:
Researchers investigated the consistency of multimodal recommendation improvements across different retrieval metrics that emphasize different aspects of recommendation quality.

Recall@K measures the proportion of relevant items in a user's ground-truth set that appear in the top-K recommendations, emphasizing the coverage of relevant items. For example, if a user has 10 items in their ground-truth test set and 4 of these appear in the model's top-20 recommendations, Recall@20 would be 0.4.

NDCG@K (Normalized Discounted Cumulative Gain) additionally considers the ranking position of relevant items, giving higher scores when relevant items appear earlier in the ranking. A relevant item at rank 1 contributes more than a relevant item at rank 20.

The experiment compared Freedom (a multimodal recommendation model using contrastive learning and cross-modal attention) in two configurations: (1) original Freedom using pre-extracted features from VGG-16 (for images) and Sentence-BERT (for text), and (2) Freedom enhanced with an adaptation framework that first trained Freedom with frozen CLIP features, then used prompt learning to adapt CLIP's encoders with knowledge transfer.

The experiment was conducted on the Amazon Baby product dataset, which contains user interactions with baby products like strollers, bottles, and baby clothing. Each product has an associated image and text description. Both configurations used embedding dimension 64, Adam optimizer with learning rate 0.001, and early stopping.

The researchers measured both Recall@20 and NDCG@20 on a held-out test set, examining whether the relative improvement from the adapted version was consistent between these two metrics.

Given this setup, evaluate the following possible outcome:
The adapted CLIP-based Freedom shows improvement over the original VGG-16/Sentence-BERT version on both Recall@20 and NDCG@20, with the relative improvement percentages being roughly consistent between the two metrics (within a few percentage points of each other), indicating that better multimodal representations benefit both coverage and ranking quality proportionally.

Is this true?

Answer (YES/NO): YES